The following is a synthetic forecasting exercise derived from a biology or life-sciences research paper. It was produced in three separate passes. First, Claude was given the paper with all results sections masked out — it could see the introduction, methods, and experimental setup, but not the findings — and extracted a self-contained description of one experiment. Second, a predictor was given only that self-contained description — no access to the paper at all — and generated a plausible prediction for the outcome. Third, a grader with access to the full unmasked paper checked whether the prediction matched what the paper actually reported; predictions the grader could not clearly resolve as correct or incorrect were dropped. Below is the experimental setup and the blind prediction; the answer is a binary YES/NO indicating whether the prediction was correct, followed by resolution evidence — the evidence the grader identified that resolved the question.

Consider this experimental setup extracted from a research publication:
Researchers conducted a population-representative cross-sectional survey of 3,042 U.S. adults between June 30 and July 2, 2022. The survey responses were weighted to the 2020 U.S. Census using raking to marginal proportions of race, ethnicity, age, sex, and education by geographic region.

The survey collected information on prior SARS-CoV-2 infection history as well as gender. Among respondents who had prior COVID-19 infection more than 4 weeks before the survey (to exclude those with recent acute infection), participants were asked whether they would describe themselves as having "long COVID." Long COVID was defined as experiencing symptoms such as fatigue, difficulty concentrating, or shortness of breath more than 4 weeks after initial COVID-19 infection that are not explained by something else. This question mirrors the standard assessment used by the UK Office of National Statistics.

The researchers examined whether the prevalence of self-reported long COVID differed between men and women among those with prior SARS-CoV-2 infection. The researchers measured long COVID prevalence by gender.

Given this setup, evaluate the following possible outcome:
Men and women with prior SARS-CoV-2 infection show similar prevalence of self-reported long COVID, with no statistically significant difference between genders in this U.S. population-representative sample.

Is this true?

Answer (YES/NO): NO